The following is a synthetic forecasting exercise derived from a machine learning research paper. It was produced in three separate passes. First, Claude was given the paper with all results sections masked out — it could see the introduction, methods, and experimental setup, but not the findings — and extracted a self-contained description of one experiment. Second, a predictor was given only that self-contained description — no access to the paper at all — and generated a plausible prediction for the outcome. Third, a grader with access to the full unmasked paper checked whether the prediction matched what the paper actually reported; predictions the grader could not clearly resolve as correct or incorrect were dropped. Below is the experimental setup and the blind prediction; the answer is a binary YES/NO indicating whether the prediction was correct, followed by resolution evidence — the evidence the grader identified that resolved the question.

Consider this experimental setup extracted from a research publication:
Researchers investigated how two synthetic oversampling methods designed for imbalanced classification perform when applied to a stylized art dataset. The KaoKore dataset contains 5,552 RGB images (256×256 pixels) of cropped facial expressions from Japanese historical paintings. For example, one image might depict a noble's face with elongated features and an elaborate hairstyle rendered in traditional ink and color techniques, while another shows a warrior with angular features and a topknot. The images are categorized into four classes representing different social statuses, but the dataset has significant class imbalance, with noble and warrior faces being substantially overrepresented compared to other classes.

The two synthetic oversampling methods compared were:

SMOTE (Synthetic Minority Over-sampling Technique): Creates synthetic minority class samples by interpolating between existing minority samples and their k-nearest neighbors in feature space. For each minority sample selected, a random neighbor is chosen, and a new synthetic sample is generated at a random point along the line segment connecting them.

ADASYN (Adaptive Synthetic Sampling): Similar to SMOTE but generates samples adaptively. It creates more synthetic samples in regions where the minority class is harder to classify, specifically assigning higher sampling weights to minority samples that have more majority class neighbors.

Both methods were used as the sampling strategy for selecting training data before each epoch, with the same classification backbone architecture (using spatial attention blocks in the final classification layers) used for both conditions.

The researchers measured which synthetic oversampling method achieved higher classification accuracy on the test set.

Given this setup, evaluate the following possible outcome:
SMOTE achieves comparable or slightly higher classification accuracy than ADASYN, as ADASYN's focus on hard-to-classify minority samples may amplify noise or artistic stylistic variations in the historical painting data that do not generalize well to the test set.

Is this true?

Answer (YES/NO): NO